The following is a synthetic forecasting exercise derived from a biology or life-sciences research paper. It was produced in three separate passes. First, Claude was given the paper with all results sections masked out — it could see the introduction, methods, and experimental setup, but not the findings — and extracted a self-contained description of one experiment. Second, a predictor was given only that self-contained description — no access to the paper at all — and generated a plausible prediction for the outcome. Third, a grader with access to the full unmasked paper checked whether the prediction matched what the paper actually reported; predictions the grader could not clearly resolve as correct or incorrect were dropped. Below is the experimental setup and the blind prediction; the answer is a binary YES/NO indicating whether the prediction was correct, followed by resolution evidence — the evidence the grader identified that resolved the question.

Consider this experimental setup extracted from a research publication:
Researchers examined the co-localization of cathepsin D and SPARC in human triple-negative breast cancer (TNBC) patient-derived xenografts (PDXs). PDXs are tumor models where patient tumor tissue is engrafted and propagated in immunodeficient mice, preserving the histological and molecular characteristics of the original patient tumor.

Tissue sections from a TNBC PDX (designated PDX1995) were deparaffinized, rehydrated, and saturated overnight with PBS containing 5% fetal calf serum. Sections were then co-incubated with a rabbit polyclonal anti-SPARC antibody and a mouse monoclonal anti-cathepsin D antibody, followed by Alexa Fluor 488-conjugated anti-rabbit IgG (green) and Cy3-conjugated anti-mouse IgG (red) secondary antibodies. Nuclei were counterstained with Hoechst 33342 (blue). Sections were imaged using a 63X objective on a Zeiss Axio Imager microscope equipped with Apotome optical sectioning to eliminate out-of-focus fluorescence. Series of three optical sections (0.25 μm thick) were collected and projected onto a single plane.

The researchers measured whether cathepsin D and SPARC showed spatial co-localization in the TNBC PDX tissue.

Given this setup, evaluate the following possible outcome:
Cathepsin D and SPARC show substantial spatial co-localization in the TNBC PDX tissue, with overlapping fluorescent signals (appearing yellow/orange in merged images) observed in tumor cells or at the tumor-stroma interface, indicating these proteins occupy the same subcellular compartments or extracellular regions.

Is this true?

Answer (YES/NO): NO